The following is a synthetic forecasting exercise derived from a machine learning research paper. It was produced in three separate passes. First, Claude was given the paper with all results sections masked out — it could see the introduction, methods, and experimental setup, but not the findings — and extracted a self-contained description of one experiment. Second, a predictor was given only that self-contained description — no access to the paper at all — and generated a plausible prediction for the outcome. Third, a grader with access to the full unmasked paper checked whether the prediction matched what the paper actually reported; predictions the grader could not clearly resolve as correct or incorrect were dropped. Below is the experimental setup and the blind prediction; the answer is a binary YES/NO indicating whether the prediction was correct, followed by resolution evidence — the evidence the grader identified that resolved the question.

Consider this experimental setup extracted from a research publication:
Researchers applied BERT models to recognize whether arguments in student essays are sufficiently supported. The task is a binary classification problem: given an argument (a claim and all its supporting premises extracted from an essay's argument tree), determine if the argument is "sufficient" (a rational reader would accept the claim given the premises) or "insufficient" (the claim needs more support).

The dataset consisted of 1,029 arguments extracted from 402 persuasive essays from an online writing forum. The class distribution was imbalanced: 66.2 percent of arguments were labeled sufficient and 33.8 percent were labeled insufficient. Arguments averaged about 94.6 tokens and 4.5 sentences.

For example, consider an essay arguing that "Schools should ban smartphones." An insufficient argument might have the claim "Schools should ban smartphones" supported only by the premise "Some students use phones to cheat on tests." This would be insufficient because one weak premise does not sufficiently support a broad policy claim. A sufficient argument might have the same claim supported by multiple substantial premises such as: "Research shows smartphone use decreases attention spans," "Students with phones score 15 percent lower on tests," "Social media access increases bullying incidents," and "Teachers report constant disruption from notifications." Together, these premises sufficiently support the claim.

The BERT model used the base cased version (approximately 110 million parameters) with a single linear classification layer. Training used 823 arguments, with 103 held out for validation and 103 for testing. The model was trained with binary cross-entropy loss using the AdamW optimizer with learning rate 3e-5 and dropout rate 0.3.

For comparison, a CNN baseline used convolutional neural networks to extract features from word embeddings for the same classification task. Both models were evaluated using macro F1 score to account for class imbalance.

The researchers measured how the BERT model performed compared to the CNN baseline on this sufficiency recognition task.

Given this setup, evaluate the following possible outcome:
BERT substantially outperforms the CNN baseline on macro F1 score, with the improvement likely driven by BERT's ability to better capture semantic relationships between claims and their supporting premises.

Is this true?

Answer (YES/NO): YES